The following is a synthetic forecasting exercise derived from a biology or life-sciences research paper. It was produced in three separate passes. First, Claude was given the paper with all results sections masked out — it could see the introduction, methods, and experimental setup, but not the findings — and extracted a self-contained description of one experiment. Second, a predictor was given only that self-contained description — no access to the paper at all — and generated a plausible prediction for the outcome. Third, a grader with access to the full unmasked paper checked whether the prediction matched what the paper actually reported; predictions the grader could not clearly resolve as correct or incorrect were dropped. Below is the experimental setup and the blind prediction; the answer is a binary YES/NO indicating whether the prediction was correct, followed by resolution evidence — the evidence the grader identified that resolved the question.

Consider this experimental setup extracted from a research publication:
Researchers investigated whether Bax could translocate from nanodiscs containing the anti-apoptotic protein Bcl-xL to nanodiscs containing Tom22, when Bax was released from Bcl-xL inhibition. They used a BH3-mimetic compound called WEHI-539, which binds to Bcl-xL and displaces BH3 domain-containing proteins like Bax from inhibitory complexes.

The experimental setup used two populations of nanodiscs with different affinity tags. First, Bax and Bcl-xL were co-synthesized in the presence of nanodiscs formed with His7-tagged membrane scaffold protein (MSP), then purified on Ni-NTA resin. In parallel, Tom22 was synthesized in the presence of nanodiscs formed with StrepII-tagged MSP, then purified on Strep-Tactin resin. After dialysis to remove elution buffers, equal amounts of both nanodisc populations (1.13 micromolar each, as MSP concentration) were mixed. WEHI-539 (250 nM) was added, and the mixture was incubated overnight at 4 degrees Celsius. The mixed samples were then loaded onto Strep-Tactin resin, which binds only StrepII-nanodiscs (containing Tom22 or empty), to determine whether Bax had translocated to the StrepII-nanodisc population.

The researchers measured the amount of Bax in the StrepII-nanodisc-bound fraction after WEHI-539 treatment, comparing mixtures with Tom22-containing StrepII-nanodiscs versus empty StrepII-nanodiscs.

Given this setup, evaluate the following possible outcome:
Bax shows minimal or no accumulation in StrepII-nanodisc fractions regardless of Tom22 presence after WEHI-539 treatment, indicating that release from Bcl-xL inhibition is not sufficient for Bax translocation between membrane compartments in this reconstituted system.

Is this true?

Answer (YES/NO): NO